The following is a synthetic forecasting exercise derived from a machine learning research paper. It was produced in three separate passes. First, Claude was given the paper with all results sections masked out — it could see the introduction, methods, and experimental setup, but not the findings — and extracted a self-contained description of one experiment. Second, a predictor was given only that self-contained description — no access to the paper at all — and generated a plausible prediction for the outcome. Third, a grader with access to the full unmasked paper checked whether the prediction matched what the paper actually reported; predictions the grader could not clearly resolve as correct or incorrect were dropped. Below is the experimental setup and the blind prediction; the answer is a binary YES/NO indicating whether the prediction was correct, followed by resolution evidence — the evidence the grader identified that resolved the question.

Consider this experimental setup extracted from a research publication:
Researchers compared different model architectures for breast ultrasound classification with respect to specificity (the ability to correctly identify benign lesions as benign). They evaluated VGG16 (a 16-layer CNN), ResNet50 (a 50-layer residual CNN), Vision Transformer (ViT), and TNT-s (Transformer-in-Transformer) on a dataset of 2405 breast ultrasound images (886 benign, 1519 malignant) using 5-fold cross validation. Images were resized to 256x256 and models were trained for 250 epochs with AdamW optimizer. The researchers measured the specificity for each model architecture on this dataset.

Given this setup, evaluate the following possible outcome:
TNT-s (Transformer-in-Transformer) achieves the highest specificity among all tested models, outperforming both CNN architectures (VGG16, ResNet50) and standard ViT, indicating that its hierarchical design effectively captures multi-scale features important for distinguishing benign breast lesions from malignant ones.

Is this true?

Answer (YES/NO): NO